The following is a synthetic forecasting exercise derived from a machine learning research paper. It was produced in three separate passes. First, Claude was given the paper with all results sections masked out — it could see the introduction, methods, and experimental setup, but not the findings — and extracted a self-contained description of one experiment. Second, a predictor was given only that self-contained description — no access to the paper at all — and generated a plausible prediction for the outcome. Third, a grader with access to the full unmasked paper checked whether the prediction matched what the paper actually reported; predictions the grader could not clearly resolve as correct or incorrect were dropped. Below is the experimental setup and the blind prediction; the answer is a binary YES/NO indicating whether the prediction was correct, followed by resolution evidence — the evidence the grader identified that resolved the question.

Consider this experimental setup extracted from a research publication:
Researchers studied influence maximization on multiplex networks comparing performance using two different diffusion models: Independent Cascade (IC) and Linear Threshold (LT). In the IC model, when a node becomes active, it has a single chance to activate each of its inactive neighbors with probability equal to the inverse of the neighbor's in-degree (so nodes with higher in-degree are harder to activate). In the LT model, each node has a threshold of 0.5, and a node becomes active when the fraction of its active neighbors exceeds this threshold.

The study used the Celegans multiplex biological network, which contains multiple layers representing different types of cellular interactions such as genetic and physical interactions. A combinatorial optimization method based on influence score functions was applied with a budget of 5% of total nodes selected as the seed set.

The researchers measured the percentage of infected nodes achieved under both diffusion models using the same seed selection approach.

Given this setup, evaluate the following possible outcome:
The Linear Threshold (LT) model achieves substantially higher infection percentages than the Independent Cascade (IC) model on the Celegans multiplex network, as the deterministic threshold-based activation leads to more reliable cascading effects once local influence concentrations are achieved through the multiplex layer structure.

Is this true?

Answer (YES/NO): YES